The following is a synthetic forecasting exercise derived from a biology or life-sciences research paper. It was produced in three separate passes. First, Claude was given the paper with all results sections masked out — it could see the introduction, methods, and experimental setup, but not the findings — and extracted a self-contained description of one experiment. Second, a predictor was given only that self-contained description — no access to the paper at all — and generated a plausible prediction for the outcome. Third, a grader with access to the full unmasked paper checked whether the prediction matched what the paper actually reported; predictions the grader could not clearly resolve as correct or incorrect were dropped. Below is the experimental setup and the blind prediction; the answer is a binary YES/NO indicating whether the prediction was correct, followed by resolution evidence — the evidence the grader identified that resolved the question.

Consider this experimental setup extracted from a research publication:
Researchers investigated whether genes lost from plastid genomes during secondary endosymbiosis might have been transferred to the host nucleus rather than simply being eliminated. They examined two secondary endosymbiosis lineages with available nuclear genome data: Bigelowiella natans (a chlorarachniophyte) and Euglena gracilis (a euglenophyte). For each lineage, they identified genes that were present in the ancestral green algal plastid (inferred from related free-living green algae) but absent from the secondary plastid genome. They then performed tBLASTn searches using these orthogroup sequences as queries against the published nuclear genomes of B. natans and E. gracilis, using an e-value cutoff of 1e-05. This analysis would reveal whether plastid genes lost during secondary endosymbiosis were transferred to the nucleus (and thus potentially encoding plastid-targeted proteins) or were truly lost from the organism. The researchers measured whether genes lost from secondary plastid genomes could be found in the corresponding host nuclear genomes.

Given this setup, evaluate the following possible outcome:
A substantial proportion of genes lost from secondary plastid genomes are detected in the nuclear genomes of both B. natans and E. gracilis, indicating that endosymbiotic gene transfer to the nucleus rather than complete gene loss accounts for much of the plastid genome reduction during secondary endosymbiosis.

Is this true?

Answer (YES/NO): NO